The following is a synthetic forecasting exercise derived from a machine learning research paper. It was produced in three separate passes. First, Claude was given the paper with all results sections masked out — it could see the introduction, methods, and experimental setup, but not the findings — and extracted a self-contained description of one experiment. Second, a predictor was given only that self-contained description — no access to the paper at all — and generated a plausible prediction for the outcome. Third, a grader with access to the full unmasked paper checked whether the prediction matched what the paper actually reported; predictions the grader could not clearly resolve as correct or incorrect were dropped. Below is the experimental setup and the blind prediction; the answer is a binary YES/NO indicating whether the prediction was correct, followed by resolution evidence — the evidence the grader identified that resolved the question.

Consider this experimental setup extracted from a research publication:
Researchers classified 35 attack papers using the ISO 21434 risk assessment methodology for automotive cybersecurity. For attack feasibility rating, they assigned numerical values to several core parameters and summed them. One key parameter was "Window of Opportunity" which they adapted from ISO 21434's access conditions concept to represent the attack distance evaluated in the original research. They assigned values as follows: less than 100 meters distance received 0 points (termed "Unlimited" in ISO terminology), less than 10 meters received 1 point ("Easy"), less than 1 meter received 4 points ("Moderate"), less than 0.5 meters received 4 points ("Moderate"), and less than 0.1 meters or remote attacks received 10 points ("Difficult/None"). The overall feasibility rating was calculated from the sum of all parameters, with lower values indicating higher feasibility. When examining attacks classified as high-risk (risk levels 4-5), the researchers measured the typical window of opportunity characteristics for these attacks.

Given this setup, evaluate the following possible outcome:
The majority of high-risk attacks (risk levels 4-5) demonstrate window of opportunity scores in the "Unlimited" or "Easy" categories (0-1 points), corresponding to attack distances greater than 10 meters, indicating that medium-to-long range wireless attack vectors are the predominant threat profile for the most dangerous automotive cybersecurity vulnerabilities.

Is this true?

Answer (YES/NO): NO